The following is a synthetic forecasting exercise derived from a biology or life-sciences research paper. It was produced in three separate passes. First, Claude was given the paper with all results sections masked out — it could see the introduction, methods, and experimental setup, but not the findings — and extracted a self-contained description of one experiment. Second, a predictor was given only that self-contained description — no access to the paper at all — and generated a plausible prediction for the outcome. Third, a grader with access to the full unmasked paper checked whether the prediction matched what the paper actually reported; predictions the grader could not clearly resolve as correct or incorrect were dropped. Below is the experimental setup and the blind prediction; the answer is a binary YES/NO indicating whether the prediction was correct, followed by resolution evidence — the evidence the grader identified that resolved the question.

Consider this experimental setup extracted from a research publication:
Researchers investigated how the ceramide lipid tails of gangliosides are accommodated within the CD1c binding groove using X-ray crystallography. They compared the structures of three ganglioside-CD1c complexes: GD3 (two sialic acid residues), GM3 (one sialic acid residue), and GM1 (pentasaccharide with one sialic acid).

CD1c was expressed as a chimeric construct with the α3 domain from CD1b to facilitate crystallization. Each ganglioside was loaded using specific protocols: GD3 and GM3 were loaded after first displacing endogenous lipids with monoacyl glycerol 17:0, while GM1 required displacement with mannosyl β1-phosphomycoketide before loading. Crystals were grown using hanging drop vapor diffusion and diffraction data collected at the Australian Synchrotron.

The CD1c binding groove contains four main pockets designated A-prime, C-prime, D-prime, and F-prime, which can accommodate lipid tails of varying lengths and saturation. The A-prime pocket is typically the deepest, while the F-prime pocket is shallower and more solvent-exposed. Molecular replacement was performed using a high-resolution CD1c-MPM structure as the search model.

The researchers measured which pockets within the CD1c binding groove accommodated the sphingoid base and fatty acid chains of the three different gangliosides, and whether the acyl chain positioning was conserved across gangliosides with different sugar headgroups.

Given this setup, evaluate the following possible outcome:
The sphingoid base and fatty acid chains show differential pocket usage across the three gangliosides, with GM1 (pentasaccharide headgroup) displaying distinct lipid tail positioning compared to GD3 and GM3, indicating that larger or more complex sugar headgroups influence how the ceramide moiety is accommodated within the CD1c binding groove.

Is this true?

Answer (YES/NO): NO